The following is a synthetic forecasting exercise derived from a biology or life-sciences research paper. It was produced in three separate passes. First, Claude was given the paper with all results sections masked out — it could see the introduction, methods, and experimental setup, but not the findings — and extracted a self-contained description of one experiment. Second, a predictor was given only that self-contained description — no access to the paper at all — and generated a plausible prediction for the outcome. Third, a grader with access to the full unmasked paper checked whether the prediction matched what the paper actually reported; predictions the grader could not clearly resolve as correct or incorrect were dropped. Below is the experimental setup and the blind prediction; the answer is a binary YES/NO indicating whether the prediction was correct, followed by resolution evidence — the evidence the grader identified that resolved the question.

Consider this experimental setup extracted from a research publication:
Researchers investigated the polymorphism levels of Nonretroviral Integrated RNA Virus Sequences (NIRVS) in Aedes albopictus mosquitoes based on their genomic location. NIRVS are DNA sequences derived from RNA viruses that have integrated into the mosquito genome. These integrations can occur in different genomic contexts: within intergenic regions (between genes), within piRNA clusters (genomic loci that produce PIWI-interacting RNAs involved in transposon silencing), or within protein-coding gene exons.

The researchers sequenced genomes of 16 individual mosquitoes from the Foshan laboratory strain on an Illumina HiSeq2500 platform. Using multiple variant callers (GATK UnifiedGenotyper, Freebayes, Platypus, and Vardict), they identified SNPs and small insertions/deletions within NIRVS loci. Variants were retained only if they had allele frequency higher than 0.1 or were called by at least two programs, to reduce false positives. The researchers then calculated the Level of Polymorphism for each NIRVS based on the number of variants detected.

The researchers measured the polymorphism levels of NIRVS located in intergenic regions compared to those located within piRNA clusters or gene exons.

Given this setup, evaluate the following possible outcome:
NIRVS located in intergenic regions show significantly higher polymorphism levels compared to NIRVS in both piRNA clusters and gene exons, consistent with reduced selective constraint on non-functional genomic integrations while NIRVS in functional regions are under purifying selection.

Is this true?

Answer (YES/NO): NO